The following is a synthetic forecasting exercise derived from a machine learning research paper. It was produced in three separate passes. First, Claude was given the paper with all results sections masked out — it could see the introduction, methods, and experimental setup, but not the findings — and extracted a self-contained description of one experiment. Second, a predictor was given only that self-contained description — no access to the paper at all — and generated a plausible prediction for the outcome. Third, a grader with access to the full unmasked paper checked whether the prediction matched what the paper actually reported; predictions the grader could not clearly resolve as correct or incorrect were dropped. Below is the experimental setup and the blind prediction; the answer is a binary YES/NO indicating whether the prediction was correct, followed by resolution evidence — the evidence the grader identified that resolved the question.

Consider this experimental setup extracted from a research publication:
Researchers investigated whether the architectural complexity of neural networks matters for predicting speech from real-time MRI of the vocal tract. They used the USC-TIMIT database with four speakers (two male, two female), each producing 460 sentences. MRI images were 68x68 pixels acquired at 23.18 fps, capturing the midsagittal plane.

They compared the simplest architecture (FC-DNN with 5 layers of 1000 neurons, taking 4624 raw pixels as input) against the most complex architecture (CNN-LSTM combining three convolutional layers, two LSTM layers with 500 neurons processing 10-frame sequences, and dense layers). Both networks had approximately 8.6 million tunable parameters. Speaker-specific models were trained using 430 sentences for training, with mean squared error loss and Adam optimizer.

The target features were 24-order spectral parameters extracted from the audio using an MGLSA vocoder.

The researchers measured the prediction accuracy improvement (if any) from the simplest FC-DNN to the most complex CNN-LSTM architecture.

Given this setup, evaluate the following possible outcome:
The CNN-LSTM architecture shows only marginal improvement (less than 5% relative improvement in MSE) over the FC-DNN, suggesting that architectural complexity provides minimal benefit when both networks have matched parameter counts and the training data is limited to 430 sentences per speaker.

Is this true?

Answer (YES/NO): NO